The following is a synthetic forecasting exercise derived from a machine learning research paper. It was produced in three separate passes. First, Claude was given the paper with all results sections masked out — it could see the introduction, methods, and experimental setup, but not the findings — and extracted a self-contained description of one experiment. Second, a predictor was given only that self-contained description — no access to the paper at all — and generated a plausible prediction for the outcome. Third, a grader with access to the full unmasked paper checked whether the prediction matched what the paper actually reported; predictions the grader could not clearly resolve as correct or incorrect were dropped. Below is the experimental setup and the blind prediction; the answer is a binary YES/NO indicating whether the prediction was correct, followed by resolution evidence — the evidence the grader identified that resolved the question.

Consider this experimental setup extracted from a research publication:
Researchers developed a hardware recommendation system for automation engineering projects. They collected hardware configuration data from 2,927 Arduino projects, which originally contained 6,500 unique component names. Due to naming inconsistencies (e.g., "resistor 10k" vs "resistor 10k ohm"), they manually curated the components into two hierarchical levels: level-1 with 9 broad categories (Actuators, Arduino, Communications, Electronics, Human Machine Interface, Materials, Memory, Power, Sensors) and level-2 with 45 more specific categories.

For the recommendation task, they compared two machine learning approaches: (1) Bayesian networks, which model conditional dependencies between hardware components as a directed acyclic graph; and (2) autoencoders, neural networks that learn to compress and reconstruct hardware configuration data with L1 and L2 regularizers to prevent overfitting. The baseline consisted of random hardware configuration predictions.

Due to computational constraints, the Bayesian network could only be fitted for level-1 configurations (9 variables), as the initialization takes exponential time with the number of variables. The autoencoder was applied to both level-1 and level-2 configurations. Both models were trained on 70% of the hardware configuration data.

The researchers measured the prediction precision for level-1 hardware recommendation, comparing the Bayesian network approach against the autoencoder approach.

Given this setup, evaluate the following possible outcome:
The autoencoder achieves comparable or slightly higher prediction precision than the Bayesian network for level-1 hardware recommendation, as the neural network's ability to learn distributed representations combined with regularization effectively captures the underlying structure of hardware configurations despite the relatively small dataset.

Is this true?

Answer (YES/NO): NO